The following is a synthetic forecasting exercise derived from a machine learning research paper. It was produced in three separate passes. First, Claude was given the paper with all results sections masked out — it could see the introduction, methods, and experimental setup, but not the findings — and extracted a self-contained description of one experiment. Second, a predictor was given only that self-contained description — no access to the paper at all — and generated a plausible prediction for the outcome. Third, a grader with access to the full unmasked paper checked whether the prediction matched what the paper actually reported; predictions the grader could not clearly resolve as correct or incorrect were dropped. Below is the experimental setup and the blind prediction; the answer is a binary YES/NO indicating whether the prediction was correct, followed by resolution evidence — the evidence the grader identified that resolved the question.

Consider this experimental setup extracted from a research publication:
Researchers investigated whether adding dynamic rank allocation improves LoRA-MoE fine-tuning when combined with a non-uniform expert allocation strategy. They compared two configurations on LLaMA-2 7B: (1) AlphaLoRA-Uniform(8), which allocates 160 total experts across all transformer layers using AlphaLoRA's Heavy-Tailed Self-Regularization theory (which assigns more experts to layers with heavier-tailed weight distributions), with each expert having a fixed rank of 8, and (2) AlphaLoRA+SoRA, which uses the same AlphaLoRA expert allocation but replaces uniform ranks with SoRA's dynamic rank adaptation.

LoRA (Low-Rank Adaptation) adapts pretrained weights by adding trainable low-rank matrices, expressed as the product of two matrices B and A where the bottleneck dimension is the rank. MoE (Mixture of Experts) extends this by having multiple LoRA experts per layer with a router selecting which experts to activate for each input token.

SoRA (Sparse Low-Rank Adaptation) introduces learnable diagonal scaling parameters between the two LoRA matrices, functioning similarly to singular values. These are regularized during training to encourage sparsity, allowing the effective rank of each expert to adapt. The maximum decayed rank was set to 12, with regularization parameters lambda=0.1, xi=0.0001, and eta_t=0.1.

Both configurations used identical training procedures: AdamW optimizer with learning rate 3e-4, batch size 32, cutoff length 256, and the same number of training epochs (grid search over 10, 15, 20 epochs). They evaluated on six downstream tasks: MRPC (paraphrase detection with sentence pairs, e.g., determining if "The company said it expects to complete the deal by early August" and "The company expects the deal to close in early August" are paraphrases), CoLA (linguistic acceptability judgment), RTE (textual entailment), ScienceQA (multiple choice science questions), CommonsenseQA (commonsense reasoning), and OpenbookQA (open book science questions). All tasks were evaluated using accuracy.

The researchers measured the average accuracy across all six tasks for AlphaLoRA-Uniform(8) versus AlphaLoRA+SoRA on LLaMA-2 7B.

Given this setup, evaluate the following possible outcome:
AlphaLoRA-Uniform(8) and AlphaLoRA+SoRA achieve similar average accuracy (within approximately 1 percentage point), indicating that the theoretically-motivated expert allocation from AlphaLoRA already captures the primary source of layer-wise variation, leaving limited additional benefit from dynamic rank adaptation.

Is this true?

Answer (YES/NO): YES